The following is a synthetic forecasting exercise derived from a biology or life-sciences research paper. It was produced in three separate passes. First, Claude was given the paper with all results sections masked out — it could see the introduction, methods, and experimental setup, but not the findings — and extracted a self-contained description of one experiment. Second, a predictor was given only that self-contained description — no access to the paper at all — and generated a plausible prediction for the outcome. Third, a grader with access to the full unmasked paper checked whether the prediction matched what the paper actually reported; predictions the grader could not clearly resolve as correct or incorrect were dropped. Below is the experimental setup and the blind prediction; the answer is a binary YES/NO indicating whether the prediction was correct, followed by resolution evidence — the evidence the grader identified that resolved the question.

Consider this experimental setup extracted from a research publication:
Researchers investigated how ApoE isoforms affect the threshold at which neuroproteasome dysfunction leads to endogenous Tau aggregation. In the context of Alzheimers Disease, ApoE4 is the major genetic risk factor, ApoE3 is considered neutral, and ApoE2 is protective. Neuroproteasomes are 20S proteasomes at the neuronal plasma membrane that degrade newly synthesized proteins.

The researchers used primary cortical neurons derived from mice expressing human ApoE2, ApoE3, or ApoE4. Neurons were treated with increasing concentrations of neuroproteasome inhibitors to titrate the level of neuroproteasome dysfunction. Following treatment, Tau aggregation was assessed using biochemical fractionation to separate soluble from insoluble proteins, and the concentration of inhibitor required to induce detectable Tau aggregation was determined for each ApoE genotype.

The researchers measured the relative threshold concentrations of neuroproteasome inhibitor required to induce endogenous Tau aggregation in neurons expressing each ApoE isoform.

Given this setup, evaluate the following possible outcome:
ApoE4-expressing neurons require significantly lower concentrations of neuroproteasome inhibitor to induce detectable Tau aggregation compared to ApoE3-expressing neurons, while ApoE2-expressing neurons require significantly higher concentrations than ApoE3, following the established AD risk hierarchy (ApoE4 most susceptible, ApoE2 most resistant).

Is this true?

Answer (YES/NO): YES